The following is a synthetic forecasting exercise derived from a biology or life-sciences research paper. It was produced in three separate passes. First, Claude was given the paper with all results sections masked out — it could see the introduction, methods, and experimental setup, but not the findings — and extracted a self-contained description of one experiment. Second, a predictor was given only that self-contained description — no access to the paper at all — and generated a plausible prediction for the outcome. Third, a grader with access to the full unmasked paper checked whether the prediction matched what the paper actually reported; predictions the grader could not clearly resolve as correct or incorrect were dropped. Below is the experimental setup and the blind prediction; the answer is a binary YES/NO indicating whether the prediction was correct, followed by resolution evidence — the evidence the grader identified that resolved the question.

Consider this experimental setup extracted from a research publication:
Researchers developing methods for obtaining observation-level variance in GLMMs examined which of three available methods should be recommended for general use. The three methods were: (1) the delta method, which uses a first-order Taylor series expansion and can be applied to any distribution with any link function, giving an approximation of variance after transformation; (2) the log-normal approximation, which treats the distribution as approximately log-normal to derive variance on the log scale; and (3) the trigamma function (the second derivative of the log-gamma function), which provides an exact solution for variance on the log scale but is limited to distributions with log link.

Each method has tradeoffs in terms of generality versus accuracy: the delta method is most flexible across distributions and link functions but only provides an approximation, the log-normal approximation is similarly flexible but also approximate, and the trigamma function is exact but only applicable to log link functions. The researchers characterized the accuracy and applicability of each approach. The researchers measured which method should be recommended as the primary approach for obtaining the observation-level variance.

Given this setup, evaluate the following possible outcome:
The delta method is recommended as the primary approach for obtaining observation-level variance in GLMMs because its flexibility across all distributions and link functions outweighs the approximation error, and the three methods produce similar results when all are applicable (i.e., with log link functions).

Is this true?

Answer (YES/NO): NO